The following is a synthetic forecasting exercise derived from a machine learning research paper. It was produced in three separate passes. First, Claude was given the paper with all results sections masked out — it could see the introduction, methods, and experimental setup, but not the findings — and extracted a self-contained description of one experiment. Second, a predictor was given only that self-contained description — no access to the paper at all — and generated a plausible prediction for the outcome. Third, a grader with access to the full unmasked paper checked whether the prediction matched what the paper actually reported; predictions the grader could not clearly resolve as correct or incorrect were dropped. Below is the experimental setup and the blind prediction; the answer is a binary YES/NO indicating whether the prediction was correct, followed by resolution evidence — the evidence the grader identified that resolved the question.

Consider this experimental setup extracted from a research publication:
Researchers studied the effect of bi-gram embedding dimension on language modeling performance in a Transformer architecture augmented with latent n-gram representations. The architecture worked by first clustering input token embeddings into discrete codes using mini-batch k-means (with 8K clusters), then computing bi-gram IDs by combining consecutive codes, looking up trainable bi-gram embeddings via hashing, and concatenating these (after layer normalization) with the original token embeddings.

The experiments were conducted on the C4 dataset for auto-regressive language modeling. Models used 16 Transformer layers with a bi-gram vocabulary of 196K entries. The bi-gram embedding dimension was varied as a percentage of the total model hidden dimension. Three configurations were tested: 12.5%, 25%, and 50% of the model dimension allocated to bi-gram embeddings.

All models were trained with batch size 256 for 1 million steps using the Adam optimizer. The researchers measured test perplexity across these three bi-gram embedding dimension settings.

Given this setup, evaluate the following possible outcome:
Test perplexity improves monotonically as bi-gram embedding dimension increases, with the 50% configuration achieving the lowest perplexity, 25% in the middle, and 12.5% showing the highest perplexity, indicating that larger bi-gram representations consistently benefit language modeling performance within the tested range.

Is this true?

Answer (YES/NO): YES